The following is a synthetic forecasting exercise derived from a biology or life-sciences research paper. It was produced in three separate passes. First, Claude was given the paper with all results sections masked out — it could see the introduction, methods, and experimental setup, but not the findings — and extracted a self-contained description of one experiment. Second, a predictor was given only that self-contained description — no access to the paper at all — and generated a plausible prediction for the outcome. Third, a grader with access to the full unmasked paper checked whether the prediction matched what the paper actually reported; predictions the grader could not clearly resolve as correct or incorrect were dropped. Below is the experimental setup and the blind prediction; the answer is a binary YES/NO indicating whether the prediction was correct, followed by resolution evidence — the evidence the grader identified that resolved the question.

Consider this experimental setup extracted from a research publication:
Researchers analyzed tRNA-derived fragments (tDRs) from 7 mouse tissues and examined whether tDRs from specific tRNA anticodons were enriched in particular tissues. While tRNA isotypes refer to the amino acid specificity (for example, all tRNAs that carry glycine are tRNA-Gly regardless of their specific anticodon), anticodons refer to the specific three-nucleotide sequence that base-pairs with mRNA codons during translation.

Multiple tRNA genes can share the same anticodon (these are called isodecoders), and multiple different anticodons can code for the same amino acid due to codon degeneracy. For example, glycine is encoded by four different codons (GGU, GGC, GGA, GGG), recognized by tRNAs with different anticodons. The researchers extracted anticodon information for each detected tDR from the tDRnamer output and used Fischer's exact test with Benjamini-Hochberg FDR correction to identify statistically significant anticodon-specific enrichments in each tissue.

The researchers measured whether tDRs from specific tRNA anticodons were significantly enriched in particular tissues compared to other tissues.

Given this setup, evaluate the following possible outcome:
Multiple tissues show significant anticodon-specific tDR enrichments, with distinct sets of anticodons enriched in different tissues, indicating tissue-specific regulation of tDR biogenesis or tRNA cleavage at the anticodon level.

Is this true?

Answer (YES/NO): YES